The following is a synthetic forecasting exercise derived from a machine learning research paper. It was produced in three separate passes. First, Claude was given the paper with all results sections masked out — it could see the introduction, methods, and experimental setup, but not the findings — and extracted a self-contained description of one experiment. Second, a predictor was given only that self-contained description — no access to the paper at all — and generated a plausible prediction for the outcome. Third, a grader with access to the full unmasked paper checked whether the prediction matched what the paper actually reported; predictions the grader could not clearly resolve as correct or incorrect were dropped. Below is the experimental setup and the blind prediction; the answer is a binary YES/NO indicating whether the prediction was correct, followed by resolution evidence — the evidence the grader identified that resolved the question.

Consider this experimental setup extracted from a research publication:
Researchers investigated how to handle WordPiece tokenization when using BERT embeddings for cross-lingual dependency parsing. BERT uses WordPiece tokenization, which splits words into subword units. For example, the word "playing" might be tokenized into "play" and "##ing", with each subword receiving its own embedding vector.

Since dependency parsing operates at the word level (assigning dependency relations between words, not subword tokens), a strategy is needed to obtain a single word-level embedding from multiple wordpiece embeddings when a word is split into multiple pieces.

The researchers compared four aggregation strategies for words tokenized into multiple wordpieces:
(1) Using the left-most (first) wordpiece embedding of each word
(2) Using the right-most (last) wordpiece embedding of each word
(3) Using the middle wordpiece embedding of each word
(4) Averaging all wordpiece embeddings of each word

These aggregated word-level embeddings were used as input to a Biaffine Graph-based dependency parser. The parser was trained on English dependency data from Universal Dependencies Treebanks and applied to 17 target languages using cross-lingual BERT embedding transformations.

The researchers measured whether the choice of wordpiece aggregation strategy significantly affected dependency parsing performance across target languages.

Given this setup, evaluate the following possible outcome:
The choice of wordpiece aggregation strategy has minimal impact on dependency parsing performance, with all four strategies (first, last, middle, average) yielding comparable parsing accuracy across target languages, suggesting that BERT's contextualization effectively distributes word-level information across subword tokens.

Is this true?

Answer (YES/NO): YES